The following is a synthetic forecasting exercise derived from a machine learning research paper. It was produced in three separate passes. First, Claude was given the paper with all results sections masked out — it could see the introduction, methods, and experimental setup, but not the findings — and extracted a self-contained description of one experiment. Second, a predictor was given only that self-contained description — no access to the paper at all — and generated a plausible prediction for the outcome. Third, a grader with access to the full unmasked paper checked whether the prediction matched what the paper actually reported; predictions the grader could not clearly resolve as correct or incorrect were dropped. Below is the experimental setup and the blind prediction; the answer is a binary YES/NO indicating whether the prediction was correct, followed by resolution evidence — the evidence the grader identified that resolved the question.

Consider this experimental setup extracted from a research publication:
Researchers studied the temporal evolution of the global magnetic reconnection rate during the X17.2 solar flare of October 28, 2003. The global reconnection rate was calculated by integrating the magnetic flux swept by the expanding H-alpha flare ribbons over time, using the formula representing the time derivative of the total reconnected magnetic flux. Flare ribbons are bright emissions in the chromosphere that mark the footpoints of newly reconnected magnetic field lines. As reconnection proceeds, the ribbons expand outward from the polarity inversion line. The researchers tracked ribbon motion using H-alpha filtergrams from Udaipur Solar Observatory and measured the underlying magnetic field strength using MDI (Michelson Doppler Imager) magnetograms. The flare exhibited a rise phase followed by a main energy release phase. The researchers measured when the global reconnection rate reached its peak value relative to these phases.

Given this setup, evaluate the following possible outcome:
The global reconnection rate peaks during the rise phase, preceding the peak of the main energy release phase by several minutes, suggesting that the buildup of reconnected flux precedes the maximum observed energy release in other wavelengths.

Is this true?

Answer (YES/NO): YES